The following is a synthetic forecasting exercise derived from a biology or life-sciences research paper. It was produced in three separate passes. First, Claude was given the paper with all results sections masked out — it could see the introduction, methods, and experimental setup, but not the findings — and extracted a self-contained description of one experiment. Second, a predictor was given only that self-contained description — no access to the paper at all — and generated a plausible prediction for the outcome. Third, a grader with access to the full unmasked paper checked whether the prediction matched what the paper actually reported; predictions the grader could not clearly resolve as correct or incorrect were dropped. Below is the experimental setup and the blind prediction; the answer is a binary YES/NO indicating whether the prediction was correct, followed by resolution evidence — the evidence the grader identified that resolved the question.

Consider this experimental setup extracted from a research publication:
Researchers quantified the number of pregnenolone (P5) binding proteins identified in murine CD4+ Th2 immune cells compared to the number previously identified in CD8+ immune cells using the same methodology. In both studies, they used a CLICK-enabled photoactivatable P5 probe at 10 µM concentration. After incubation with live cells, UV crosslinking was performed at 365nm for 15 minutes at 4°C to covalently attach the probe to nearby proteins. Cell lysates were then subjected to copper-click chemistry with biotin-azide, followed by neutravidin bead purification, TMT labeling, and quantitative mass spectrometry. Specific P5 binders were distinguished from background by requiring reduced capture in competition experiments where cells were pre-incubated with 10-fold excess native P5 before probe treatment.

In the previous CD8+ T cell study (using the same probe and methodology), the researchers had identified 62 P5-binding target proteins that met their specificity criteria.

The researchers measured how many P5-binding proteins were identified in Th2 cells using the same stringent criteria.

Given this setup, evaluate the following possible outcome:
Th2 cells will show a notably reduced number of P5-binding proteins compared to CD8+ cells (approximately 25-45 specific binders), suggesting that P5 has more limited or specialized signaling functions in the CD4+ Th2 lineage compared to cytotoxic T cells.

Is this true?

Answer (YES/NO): NO